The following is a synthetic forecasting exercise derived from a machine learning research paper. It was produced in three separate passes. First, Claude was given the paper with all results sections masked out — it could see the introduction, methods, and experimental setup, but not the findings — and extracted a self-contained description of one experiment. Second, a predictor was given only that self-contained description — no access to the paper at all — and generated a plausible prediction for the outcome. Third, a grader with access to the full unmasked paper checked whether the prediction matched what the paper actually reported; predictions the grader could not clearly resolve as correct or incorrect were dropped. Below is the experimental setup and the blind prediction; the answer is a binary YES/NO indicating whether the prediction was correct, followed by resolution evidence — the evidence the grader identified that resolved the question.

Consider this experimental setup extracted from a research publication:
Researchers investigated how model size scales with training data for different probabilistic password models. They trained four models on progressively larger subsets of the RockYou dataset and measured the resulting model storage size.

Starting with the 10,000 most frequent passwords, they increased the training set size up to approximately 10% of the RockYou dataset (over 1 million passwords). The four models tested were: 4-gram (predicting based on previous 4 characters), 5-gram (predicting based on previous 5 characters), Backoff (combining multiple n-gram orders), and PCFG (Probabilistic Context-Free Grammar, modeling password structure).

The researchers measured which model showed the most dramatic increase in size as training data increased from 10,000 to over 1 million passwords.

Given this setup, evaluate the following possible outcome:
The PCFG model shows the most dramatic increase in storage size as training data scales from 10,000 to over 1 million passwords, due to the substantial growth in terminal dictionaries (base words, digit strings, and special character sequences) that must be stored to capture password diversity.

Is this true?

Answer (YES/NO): NO